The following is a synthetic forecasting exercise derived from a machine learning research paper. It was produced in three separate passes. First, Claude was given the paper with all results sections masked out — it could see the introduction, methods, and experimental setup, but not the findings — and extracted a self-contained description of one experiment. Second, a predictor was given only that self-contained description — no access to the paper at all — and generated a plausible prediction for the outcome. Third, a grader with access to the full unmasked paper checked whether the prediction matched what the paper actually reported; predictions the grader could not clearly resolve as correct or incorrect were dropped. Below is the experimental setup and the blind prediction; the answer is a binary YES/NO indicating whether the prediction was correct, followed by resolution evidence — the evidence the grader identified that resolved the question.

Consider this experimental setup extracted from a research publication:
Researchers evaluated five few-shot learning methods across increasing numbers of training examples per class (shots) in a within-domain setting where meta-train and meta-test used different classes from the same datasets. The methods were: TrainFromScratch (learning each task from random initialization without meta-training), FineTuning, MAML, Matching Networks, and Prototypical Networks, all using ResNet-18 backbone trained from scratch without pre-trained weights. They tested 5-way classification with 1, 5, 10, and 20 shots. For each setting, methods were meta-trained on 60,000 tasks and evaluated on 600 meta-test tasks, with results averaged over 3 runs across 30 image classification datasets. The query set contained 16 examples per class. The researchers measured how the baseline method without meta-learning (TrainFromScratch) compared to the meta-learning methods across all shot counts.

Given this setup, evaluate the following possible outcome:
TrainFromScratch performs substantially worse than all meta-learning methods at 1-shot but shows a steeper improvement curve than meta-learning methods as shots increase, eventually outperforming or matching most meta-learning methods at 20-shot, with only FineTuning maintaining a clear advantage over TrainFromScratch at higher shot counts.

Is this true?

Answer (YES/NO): NO